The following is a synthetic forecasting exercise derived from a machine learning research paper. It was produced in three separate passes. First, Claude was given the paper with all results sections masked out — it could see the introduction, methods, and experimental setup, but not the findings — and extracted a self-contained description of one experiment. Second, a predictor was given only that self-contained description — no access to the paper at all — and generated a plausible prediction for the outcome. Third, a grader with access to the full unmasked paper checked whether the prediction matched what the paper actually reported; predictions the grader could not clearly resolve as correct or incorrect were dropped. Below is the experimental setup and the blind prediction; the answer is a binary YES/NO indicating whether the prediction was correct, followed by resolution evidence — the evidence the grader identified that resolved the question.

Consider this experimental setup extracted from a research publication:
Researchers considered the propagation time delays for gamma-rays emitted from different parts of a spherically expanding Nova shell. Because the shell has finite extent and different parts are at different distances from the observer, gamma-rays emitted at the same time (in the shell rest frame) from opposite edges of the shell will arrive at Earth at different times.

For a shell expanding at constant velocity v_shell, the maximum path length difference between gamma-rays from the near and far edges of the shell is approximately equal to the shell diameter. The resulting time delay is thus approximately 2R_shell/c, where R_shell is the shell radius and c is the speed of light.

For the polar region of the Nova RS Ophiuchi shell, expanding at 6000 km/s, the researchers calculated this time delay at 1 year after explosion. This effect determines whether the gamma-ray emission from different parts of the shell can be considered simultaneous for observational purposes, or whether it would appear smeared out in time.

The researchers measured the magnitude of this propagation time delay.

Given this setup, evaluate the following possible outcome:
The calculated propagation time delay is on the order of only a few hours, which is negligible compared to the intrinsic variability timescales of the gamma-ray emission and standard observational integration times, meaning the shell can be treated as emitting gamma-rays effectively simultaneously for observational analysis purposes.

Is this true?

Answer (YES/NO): NO